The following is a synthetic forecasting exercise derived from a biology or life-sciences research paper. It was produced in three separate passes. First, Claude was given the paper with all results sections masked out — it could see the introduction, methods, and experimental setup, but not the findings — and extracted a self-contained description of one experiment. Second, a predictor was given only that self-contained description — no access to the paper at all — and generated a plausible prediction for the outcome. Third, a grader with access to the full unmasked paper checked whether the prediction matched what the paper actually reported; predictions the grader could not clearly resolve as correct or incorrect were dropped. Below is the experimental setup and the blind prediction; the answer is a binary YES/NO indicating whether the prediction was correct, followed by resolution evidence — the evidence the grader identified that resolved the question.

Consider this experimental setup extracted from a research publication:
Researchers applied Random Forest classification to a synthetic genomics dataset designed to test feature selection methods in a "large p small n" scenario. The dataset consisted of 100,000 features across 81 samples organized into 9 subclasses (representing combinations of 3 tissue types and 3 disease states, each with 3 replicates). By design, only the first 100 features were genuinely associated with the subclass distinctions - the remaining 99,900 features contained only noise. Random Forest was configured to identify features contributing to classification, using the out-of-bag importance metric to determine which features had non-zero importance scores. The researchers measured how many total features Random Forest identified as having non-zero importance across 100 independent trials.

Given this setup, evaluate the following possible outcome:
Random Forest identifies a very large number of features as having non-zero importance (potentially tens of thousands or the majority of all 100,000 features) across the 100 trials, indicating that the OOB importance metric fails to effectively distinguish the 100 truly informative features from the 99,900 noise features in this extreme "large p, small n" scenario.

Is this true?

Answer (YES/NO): NO